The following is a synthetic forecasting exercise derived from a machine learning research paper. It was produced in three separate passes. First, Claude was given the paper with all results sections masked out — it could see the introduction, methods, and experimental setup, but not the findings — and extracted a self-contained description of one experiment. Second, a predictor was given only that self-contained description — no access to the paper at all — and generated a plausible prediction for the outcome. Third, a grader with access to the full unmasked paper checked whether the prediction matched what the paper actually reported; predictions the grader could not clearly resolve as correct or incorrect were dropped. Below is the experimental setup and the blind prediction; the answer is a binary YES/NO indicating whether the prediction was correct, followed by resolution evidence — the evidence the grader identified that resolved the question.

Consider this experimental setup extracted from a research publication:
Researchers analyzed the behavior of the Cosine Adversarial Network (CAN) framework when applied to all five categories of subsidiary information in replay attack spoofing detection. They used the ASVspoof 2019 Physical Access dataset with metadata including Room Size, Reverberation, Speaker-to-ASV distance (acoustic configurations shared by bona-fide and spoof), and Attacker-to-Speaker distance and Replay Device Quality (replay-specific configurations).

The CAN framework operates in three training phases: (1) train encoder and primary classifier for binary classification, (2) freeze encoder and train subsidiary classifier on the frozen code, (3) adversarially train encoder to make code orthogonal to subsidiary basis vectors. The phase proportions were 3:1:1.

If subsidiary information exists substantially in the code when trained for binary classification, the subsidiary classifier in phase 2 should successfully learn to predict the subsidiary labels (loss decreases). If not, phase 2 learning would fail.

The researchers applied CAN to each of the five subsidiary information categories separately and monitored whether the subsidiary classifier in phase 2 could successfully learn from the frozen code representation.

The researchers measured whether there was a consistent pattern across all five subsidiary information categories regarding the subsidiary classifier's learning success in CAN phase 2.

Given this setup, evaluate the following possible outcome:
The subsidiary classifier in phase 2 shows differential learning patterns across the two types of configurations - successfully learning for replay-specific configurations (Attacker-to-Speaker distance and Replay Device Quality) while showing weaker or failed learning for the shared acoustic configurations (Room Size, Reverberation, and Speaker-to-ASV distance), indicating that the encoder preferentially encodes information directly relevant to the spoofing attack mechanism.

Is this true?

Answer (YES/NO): NO